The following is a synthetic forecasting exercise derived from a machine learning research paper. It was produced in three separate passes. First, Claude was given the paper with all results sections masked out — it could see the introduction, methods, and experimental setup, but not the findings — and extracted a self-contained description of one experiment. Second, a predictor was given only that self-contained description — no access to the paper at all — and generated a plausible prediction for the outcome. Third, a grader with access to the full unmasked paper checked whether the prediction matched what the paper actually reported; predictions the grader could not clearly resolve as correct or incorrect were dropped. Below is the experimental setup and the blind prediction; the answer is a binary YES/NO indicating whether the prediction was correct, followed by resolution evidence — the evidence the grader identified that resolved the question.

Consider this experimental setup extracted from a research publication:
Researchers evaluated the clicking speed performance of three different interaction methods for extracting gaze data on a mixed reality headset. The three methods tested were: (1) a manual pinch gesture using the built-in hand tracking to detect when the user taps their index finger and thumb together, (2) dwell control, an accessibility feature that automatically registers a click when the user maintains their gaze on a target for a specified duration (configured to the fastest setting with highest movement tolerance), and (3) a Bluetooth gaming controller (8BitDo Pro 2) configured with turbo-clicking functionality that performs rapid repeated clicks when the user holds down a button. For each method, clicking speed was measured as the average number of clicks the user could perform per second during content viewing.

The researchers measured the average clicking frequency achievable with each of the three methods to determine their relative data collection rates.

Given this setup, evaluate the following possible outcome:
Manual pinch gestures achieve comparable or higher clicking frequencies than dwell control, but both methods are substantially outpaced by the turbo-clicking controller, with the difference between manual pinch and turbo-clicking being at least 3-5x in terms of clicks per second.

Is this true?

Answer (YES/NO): NO